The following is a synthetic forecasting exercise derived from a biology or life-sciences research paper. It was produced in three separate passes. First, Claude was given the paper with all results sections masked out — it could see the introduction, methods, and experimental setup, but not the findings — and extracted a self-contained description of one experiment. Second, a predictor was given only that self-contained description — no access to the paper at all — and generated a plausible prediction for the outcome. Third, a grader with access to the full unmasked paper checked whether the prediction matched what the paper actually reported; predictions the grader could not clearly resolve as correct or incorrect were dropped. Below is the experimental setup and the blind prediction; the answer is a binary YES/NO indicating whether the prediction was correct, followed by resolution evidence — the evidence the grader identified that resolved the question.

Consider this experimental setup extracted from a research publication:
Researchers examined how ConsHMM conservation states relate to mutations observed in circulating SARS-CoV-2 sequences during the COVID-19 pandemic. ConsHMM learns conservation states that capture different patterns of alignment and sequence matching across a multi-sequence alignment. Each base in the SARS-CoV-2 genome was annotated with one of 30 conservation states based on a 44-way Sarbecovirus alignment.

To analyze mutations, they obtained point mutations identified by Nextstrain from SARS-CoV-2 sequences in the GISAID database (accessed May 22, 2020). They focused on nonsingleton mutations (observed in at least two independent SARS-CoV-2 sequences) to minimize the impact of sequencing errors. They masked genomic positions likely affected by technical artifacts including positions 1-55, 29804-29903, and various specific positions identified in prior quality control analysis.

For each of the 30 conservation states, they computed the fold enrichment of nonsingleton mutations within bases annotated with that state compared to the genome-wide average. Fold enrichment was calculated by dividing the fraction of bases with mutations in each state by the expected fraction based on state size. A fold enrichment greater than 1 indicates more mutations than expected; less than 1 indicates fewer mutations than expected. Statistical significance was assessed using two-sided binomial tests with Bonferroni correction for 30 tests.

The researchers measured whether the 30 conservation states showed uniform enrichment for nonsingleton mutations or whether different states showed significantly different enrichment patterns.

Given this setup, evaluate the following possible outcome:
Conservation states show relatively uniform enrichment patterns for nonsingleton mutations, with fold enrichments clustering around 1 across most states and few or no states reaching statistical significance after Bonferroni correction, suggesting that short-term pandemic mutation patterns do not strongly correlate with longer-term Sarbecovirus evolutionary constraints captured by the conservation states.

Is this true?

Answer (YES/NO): NO